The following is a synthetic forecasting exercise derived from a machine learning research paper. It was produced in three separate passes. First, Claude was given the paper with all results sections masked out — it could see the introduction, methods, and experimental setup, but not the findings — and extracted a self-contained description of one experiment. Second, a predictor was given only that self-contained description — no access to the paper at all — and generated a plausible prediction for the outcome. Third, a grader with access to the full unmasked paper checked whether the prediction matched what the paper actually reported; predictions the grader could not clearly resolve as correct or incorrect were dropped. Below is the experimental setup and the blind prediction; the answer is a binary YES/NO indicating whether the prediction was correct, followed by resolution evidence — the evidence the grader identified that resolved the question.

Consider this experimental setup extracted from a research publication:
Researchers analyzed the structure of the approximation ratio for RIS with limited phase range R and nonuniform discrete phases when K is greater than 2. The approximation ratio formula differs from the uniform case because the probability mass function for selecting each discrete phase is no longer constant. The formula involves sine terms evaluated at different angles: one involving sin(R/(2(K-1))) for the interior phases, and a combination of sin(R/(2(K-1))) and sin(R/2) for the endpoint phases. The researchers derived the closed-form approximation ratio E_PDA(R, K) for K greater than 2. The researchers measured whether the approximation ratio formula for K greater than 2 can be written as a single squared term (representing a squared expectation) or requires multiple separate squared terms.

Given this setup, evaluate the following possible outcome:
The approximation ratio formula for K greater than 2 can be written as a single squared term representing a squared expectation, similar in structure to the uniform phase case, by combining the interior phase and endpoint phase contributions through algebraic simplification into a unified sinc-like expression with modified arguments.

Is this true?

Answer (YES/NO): NO